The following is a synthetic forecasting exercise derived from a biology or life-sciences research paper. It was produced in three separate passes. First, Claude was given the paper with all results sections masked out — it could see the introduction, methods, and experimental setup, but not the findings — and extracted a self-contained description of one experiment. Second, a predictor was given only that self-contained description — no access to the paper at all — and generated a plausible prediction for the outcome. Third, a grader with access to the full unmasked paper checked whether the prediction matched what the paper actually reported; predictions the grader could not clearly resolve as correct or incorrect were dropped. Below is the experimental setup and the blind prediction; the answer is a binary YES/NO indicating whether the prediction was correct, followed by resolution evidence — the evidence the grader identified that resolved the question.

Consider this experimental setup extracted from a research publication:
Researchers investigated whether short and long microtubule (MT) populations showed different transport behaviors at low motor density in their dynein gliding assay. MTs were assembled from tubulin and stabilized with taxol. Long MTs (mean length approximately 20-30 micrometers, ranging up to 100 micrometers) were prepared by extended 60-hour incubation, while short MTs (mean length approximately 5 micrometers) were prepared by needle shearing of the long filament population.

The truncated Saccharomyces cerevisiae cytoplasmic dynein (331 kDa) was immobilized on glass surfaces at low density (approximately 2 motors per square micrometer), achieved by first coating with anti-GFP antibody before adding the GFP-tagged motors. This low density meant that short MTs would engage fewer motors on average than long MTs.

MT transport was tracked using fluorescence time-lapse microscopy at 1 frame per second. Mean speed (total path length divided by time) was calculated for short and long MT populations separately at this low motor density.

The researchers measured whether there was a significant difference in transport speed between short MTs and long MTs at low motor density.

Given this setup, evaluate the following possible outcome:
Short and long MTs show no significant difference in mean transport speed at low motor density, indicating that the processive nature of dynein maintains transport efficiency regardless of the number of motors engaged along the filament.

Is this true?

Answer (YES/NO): NO